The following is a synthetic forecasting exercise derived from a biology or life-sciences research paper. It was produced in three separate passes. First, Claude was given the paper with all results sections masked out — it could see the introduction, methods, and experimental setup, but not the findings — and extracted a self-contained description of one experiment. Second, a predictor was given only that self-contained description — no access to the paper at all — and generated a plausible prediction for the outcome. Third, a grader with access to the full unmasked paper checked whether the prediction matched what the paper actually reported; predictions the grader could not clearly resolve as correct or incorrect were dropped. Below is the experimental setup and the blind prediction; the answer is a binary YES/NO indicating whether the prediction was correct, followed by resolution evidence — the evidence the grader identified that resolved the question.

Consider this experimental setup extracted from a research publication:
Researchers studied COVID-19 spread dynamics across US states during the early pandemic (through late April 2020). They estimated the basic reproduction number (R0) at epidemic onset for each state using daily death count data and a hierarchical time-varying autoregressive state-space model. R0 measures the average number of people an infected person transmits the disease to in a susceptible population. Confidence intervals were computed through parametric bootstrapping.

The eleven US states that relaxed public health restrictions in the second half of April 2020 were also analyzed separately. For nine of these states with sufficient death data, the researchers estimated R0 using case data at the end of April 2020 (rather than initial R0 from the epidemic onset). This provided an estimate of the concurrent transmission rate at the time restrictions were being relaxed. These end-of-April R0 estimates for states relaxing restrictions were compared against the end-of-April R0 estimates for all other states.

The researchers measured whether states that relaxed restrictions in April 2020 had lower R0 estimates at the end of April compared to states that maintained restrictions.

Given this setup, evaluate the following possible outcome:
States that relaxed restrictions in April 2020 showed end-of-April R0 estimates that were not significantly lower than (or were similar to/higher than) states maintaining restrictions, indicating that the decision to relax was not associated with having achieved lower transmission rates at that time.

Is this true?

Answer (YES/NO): YES